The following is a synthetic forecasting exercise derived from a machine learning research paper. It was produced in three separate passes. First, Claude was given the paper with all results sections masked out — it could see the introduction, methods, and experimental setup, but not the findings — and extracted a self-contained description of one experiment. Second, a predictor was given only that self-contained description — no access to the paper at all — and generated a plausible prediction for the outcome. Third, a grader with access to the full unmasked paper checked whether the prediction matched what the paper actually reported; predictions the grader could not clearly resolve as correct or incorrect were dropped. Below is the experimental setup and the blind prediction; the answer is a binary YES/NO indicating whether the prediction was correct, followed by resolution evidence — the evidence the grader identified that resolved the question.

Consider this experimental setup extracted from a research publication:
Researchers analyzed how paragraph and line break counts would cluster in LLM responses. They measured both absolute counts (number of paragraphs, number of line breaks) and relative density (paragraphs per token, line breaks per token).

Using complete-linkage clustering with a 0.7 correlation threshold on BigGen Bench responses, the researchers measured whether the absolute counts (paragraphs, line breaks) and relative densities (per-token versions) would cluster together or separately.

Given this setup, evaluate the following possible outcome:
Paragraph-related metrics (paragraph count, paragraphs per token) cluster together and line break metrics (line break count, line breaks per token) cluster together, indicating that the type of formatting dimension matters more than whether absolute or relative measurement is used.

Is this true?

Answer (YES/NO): NO